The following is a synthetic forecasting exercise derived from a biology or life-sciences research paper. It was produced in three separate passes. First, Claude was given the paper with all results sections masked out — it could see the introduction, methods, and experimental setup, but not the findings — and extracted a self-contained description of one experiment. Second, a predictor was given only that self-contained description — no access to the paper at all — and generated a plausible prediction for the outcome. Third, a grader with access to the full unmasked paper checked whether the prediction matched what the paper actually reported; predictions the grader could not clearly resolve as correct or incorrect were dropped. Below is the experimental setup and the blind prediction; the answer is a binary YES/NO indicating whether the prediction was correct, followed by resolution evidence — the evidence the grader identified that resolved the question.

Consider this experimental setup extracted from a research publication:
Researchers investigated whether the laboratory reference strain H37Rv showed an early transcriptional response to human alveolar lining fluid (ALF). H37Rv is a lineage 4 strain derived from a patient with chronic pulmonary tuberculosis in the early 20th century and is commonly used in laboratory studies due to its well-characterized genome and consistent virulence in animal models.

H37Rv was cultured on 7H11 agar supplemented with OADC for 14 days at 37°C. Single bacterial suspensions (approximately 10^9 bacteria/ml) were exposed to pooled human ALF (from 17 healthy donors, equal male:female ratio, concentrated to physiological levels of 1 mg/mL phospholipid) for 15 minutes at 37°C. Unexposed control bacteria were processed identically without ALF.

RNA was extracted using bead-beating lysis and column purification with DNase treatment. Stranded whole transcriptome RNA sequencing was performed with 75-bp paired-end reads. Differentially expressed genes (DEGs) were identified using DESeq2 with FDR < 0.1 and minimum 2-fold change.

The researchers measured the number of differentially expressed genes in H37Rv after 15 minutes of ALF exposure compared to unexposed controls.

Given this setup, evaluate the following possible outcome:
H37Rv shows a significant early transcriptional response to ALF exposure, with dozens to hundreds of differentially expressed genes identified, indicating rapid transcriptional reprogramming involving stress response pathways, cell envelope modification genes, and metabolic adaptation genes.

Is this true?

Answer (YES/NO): NO